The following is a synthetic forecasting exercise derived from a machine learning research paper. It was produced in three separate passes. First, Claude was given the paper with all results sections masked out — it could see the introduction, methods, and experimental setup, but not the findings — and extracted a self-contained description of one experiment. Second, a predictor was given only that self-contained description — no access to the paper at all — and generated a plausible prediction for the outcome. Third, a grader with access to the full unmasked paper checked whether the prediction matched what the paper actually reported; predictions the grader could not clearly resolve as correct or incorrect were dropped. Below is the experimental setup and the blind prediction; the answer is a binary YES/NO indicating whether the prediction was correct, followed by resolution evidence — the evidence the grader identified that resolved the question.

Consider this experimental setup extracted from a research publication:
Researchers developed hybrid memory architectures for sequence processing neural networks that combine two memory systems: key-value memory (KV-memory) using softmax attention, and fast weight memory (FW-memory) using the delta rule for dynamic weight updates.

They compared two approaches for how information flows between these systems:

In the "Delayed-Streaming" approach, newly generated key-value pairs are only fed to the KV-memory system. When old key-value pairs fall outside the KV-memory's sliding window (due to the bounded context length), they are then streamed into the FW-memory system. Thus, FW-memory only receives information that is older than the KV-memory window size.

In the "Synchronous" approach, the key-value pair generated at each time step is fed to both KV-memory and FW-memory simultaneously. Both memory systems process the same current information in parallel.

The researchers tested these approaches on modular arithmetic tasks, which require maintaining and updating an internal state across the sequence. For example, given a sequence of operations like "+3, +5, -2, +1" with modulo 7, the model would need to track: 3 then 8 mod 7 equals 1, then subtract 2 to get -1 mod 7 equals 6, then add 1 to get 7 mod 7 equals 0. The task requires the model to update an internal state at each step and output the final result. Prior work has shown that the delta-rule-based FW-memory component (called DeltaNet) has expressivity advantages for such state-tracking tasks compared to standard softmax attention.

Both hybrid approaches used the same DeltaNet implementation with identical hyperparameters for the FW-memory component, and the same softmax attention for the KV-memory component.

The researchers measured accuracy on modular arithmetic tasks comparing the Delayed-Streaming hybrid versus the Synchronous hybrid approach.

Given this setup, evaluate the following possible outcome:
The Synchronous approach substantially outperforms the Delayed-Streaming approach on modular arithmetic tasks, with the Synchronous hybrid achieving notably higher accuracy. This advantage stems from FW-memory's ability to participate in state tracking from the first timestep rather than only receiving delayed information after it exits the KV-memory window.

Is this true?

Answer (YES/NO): YES